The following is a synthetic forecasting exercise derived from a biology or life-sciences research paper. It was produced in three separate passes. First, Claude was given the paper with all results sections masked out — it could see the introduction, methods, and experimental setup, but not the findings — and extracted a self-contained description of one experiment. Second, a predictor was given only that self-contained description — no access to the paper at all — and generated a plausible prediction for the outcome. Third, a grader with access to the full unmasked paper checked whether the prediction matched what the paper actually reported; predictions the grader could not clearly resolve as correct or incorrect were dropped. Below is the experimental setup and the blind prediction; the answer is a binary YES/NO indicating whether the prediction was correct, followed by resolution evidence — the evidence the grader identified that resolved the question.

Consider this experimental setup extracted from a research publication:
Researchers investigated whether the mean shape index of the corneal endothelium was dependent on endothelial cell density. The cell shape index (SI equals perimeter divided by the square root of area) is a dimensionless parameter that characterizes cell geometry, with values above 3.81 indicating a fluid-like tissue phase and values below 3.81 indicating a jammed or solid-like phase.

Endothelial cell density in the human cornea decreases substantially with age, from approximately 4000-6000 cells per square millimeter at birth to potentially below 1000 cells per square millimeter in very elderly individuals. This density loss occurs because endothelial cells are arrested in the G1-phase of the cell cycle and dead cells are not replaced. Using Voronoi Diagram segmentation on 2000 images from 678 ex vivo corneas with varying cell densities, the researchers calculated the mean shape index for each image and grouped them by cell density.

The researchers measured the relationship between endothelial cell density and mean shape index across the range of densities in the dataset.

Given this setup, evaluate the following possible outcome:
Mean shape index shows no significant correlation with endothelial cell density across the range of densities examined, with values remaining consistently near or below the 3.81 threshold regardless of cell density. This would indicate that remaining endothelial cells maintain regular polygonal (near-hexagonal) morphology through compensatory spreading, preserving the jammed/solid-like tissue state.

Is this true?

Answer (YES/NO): NO